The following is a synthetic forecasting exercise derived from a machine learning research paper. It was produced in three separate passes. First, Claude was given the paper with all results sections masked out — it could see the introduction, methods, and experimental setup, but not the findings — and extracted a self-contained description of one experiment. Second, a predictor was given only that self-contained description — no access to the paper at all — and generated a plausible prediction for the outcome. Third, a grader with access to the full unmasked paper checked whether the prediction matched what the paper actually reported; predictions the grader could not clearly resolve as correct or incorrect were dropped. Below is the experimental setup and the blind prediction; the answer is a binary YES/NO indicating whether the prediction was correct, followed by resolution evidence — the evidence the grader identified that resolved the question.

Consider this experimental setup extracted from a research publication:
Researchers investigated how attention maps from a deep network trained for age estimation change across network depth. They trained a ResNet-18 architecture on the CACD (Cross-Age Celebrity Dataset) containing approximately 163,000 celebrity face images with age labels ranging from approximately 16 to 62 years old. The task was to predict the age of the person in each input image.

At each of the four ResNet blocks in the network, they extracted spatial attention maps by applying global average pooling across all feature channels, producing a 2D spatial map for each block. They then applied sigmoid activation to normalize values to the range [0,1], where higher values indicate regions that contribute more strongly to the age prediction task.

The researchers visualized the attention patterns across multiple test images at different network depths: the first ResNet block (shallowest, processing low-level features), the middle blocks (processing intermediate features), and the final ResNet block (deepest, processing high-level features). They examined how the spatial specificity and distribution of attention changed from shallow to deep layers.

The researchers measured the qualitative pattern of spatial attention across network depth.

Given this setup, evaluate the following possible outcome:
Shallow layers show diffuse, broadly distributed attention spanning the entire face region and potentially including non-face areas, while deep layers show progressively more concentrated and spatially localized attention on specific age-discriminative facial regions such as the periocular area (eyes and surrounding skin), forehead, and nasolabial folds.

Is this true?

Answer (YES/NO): NO